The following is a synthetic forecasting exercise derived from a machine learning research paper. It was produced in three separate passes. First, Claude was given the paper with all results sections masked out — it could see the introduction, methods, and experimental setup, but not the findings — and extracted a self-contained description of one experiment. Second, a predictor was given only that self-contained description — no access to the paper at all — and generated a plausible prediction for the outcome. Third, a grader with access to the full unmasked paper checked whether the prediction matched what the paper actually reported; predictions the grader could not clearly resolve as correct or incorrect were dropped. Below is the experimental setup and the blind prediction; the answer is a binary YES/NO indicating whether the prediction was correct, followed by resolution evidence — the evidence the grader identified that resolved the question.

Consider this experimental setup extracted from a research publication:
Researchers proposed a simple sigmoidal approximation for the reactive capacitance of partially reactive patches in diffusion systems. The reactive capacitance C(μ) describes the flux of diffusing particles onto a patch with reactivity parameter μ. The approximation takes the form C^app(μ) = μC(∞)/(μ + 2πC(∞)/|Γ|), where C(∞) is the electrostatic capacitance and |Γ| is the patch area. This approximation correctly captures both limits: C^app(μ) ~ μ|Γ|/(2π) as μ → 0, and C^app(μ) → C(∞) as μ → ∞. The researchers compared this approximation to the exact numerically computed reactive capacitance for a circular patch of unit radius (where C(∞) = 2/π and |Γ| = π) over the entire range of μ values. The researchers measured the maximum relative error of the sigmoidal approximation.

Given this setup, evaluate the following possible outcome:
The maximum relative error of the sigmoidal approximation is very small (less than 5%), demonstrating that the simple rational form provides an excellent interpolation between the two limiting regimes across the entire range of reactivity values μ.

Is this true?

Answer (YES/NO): YES